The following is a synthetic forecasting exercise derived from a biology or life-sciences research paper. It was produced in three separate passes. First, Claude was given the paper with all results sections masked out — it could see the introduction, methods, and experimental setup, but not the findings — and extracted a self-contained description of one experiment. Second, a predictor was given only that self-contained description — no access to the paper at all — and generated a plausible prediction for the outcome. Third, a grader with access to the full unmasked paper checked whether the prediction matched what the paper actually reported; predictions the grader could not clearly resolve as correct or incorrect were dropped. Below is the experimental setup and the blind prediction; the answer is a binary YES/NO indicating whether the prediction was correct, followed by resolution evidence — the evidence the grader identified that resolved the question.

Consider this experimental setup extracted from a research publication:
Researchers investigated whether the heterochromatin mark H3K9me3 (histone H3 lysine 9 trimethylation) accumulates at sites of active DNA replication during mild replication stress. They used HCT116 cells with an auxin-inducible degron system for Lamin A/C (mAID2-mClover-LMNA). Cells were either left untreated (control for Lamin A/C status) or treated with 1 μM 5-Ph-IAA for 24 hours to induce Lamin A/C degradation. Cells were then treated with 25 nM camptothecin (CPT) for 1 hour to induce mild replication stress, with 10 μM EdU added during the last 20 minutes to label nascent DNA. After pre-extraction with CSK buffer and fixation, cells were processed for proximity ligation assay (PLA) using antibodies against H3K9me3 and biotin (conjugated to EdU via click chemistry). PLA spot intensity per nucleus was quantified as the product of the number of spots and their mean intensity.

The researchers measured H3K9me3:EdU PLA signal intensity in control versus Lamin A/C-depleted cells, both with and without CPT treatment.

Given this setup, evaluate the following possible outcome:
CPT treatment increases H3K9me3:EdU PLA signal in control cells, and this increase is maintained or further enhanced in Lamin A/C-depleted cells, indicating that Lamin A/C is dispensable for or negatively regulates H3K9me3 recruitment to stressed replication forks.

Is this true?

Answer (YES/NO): NO